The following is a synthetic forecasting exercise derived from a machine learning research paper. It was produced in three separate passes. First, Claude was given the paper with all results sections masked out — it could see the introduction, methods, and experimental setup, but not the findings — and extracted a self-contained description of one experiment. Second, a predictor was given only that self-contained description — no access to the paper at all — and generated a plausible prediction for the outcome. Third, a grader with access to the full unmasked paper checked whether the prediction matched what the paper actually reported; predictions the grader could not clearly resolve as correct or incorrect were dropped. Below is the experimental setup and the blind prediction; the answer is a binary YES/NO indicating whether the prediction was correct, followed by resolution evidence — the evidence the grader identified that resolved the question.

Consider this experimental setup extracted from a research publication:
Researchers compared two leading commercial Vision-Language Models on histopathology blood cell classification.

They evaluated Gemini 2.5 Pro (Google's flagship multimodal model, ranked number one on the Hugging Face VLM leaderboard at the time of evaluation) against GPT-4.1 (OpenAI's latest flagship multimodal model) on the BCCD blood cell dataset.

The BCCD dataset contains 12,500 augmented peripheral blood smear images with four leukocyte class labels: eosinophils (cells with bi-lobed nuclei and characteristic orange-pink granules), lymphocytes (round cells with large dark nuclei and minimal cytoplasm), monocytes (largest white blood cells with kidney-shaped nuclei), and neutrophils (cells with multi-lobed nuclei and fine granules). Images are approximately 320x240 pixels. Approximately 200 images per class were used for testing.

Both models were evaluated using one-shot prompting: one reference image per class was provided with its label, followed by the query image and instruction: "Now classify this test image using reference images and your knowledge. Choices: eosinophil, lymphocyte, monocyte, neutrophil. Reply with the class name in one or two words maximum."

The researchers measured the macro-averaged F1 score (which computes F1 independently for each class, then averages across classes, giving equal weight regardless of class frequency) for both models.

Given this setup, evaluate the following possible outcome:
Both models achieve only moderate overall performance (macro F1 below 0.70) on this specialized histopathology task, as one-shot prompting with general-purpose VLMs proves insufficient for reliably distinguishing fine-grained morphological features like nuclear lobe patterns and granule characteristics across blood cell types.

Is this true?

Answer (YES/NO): NO